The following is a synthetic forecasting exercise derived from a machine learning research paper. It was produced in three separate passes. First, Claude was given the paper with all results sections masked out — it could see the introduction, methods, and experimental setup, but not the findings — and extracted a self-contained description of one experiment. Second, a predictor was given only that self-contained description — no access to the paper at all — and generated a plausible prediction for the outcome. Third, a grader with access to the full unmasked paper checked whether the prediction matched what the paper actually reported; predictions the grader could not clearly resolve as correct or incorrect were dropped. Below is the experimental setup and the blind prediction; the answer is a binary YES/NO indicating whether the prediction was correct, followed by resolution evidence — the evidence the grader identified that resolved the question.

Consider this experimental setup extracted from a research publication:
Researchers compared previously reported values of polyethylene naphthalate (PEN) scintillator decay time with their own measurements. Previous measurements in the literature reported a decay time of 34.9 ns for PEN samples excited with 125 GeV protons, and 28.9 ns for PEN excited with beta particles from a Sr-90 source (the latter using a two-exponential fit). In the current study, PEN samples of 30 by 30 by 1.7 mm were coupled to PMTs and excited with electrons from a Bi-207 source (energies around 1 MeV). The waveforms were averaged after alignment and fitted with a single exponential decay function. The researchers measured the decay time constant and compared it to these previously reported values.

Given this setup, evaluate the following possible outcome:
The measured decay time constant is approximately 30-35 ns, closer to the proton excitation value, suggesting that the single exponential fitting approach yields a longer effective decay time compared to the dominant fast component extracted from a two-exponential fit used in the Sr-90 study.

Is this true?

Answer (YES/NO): NO